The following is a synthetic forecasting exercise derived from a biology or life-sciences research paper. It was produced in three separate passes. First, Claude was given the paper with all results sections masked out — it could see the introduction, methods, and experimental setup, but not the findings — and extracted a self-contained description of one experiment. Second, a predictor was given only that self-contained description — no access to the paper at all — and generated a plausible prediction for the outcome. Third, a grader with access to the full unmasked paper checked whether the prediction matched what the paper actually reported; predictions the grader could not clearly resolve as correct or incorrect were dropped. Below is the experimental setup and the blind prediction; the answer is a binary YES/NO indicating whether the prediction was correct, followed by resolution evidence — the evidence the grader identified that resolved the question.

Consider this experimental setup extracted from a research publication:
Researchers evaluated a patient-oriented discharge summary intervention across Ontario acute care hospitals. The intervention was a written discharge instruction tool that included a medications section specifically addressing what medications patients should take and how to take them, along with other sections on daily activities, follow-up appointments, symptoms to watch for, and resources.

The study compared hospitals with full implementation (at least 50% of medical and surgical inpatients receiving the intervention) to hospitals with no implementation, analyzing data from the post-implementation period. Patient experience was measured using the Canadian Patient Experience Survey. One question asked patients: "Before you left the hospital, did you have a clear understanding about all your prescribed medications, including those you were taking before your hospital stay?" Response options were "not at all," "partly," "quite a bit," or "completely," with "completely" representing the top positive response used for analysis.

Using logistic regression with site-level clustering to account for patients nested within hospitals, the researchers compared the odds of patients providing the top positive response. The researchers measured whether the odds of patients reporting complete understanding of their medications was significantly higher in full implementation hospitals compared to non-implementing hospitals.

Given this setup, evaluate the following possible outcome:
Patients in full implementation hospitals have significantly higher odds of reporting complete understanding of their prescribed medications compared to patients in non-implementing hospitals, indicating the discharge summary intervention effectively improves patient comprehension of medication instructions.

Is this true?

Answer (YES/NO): NO